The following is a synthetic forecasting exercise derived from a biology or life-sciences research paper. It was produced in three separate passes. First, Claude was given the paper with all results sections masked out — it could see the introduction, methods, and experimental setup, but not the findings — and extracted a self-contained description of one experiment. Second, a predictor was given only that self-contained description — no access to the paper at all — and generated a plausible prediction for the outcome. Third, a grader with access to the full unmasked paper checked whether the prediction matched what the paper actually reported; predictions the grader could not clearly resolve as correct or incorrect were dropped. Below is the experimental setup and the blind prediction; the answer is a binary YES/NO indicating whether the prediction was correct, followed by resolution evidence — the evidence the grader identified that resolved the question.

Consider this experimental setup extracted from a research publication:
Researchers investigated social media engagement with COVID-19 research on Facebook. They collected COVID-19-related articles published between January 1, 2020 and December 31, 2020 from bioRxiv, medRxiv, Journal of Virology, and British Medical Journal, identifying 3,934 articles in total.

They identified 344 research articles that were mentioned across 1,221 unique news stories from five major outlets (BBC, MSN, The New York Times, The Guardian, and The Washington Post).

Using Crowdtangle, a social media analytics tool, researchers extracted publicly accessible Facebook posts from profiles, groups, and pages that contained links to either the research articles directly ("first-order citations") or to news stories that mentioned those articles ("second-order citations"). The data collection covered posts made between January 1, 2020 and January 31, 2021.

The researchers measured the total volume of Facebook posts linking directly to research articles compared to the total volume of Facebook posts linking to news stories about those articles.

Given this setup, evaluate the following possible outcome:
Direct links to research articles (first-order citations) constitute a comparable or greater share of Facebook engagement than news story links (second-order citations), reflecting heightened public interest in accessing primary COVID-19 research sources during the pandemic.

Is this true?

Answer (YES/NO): NO